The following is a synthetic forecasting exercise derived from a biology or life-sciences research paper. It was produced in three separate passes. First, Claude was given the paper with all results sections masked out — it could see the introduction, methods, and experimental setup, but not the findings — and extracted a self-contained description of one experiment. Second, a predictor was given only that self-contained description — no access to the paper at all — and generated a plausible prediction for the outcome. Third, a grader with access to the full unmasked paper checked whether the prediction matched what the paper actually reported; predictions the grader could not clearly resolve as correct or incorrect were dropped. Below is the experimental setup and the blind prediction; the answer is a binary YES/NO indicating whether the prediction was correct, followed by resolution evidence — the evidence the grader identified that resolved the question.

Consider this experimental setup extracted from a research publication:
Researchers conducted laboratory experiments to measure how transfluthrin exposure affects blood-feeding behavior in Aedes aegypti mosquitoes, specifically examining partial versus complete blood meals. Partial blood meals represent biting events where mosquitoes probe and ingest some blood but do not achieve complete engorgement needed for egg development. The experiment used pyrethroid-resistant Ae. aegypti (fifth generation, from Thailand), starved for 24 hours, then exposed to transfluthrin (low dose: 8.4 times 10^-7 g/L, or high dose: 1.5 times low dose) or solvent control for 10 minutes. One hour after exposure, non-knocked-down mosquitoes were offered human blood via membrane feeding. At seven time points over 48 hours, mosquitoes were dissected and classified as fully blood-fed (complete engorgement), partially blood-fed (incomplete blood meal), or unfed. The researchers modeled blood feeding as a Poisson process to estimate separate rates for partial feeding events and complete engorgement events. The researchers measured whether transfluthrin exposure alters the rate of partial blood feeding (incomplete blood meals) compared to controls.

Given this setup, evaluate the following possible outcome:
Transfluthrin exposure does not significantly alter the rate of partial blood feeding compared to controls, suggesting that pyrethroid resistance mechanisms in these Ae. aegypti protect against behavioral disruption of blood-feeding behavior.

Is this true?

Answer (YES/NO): NO